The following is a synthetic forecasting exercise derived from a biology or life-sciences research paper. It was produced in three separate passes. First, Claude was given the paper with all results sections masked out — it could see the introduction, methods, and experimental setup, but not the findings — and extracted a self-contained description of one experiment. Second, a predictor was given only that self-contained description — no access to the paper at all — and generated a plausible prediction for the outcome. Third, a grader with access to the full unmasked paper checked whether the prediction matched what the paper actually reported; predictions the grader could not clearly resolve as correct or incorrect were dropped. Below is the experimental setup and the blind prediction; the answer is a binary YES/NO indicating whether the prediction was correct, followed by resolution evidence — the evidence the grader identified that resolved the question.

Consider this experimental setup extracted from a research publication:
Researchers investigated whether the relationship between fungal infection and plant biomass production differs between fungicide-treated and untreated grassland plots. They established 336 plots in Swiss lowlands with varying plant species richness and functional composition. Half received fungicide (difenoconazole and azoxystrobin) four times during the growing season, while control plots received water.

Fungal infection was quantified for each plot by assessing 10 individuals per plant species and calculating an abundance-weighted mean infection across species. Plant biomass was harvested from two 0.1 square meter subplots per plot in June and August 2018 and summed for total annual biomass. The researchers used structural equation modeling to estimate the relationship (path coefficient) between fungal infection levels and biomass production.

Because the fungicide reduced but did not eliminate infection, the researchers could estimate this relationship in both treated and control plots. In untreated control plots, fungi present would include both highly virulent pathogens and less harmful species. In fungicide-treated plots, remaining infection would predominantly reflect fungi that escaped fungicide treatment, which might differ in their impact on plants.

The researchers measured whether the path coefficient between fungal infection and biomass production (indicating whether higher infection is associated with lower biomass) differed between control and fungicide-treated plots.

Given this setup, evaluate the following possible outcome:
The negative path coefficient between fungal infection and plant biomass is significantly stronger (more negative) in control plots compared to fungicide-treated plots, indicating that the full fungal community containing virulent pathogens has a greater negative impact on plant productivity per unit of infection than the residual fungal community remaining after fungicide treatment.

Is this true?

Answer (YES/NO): NO